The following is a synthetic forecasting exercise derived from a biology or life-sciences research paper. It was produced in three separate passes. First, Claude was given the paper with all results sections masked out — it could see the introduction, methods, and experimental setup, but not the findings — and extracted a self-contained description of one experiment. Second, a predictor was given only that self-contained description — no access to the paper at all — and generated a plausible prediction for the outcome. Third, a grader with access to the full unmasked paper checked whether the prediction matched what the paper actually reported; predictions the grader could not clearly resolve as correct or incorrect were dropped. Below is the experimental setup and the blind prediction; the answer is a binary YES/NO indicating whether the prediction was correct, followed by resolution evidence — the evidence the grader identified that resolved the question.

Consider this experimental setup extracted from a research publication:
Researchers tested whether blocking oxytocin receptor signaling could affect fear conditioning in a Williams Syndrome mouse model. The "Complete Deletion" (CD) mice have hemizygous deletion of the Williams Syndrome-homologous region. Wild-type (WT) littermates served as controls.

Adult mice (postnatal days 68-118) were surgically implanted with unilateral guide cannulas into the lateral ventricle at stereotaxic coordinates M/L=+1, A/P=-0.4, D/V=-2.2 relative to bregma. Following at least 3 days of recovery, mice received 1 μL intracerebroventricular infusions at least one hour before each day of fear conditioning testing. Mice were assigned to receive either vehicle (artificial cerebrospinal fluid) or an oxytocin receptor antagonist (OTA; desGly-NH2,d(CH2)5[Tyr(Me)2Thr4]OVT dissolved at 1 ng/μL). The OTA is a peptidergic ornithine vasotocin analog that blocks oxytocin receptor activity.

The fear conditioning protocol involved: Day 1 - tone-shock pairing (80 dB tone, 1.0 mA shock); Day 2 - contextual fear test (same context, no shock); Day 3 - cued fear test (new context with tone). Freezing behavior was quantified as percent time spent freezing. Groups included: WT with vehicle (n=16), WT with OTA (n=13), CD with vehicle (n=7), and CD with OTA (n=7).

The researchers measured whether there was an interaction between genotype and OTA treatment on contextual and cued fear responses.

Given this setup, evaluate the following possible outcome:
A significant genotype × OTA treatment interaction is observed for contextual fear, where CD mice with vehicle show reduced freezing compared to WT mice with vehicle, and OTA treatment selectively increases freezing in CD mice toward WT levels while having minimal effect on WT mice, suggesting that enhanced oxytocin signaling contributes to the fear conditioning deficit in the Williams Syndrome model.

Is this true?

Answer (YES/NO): NO